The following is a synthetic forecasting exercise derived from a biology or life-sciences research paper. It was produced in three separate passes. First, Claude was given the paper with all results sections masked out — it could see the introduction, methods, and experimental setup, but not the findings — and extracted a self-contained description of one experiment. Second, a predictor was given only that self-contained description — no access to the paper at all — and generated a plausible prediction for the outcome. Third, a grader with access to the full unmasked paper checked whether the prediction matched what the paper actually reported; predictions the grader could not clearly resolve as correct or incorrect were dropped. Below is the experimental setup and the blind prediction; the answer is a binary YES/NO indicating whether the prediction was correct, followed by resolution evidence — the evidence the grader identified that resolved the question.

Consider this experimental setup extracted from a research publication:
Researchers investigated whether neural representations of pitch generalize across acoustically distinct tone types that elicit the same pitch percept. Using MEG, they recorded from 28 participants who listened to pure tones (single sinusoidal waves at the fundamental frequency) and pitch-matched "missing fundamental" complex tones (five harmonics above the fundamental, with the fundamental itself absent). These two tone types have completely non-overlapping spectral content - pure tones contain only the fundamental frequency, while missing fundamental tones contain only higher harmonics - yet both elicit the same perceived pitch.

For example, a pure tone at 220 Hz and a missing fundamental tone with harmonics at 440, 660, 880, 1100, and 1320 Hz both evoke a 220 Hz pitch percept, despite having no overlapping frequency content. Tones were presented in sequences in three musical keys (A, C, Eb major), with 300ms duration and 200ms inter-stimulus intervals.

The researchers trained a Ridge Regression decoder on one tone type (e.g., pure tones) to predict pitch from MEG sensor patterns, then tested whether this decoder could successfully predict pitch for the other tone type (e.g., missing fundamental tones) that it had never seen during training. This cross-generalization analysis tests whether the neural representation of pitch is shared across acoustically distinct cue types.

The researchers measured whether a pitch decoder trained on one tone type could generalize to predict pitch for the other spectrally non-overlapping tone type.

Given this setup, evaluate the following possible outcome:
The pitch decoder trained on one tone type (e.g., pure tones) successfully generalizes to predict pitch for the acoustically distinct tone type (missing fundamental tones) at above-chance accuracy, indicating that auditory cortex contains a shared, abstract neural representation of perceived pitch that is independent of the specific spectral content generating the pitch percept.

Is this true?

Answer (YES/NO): YES